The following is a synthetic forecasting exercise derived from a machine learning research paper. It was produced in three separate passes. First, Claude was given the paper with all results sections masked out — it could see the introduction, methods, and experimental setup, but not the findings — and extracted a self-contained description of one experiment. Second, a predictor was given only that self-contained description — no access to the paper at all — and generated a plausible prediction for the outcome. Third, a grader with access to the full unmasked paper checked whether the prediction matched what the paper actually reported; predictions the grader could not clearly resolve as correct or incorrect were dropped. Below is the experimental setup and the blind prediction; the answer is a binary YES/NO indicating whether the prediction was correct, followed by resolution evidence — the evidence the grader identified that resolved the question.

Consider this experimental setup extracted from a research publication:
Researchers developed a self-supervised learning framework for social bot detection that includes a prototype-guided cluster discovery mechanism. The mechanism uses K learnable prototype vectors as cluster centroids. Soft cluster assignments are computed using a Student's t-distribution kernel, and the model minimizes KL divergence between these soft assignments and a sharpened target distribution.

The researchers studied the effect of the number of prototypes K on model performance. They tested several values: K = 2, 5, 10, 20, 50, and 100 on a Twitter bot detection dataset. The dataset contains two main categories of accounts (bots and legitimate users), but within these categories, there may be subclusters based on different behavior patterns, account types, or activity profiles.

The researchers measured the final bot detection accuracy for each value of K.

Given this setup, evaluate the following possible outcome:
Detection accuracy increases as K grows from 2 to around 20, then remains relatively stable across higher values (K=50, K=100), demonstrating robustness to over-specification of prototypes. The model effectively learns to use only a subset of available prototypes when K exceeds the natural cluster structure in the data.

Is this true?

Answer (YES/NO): NO